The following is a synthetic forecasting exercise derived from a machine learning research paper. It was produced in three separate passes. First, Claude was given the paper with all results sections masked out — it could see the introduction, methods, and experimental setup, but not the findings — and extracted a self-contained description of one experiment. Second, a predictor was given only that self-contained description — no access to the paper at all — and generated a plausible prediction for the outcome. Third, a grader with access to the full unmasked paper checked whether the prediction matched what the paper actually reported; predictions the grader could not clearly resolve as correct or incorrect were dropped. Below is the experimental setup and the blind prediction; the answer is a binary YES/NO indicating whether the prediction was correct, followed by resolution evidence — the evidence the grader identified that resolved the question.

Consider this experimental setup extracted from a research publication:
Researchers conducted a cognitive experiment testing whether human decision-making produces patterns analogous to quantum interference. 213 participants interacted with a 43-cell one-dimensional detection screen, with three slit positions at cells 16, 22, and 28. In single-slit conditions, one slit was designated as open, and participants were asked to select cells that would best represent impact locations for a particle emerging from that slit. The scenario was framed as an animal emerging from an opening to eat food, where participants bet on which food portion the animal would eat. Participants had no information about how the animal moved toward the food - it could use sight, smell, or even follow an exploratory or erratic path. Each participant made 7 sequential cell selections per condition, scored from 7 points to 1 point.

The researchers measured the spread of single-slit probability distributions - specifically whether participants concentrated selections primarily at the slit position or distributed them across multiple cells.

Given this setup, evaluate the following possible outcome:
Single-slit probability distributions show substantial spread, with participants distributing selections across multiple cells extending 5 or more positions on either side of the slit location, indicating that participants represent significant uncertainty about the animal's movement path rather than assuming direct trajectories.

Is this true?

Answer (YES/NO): YES